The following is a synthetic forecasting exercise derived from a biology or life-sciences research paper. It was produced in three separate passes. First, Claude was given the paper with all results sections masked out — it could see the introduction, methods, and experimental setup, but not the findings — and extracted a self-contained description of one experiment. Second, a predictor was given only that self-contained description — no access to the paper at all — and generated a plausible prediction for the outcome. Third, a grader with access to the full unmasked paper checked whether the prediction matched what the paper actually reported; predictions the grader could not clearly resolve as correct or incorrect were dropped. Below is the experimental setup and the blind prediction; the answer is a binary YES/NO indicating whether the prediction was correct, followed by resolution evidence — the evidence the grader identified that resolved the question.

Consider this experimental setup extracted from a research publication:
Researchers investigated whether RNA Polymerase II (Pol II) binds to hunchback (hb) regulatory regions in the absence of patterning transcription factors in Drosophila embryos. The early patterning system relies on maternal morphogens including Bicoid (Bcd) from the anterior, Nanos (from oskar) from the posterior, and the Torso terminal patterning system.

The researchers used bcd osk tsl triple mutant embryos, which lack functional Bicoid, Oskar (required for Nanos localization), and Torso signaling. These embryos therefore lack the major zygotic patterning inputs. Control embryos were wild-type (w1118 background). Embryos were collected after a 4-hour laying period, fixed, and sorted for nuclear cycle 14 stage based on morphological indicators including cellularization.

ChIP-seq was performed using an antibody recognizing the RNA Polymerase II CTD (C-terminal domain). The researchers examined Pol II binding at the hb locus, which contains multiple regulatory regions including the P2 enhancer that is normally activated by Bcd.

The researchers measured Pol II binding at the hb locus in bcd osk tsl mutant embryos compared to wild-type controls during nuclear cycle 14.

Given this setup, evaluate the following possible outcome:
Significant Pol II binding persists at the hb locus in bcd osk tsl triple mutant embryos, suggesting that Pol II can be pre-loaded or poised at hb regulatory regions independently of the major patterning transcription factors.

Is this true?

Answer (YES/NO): YES